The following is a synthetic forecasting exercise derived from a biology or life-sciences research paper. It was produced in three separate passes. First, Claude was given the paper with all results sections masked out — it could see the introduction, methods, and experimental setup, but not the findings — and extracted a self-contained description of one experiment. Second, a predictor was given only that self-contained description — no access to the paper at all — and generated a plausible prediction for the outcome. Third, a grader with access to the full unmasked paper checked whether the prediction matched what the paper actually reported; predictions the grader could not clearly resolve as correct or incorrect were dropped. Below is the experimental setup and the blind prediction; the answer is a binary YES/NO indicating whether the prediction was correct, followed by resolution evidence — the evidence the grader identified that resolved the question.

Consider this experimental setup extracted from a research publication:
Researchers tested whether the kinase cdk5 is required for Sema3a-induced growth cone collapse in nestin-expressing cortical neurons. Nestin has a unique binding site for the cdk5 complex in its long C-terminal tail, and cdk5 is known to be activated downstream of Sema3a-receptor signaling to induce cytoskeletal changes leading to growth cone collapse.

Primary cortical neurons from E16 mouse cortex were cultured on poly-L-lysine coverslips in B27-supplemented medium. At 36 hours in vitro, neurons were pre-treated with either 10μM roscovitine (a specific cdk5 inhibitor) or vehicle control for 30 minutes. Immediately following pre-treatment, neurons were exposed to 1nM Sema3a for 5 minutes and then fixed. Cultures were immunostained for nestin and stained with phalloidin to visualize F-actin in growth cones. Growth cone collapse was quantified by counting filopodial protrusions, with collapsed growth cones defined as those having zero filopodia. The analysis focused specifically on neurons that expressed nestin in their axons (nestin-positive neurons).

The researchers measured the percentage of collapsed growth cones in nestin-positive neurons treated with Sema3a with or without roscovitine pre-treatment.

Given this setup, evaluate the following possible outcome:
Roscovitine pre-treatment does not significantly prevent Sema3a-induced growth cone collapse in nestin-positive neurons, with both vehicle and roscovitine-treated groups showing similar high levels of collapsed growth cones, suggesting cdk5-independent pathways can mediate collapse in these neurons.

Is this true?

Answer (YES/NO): NO